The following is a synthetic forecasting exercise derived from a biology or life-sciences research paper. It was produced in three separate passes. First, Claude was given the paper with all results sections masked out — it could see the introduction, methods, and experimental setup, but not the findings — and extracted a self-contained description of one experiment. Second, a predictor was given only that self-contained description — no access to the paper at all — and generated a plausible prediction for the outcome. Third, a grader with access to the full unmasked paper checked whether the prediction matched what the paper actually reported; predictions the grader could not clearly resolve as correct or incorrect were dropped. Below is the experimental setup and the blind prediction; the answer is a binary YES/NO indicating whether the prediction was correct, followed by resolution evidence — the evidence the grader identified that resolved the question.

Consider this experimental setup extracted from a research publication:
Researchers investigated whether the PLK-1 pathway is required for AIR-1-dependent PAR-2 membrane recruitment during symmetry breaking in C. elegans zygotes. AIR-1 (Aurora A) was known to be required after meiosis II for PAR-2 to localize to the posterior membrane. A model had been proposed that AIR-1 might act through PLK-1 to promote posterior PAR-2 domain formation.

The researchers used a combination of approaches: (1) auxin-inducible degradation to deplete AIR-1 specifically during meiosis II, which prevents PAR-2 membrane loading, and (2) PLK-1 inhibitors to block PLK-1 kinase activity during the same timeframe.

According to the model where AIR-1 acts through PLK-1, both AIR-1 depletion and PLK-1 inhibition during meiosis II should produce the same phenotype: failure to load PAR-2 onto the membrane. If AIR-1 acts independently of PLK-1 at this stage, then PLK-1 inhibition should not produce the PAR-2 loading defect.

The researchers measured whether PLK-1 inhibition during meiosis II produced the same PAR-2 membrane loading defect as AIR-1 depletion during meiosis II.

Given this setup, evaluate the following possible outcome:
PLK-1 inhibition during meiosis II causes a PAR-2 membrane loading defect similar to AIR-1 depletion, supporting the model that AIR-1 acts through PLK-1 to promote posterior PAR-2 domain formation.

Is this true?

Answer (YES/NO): NO